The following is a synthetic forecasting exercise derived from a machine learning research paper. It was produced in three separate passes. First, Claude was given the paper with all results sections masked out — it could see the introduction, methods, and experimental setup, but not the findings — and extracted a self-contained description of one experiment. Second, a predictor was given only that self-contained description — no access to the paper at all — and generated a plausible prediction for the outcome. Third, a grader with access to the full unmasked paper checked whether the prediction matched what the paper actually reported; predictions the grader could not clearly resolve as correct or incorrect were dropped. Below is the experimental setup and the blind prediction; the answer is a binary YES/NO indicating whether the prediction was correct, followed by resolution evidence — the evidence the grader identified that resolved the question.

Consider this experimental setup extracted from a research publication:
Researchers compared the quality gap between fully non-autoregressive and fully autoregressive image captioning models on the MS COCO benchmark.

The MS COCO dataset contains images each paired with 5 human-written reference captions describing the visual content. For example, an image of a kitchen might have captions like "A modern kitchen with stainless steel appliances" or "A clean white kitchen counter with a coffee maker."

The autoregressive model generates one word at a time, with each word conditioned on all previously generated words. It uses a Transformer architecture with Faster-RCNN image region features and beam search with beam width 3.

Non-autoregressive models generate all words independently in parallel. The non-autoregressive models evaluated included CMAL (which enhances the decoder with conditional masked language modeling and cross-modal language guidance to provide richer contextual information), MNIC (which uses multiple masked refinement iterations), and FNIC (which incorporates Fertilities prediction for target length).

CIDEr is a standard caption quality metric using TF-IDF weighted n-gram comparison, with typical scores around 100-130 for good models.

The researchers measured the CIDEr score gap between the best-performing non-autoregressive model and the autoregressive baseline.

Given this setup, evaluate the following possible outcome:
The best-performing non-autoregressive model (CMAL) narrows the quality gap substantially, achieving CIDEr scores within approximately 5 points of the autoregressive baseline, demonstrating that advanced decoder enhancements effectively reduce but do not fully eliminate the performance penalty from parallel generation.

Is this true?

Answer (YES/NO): YES